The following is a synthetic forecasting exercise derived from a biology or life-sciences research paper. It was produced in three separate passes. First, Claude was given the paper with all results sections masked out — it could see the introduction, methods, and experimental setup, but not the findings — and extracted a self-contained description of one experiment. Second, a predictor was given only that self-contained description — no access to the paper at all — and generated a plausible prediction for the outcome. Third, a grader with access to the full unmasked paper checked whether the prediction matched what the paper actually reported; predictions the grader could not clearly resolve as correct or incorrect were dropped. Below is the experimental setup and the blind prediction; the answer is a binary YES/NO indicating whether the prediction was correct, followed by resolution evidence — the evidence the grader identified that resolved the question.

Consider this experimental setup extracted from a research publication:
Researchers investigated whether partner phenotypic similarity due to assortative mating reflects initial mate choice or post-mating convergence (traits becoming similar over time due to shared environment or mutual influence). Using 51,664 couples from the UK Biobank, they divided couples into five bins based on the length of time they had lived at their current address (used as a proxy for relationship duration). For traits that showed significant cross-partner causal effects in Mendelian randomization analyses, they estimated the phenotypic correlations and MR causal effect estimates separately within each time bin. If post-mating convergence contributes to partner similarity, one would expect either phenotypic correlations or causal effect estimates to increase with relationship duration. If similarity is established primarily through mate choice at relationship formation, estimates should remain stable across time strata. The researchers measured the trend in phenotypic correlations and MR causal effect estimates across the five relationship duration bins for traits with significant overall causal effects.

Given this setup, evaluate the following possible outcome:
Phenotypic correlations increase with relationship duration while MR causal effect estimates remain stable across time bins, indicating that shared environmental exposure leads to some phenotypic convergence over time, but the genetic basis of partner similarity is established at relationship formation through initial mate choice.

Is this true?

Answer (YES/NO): NO